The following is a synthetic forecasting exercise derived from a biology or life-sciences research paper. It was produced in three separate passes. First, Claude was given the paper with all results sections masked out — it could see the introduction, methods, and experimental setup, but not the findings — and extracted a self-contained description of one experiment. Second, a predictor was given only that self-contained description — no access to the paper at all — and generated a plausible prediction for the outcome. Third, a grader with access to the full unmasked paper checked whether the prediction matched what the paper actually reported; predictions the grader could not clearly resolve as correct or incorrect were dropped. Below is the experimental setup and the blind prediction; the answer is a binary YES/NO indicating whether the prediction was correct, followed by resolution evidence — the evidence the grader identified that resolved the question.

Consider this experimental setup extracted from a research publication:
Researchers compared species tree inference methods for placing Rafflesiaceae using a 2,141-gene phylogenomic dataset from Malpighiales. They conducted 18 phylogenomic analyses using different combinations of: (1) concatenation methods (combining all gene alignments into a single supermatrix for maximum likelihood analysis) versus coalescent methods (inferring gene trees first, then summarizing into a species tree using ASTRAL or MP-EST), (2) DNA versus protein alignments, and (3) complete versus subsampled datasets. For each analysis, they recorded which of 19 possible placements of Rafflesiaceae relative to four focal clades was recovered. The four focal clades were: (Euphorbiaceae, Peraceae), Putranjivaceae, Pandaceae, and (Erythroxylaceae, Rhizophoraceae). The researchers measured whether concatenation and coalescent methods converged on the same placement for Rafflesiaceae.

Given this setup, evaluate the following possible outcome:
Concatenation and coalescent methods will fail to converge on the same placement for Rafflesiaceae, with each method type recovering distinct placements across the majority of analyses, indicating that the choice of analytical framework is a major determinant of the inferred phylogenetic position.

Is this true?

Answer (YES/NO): YES